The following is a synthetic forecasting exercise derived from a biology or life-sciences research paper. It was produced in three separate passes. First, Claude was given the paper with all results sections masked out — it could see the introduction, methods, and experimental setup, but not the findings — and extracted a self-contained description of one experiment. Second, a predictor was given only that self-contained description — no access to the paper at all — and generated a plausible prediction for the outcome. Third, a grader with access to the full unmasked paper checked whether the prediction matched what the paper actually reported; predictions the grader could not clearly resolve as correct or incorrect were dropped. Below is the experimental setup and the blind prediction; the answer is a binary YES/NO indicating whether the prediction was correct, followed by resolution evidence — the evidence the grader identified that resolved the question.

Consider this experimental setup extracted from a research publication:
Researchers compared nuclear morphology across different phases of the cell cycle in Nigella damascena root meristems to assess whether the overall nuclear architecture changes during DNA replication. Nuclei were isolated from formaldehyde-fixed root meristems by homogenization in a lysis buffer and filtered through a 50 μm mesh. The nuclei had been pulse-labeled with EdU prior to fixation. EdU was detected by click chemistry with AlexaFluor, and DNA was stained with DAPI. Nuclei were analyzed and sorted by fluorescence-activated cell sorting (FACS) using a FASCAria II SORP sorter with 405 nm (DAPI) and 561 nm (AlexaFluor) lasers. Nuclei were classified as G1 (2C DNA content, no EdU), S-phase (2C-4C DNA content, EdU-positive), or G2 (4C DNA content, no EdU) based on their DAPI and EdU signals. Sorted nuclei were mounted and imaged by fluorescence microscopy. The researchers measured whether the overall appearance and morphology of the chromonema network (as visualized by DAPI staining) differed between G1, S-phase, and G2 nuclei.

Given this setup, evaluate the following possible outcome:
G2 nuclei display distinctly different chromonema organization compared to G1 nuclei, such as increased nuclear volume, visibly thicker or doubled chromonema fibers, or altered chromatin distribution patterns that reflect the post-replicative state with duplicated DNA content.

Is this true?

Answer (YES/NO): NO